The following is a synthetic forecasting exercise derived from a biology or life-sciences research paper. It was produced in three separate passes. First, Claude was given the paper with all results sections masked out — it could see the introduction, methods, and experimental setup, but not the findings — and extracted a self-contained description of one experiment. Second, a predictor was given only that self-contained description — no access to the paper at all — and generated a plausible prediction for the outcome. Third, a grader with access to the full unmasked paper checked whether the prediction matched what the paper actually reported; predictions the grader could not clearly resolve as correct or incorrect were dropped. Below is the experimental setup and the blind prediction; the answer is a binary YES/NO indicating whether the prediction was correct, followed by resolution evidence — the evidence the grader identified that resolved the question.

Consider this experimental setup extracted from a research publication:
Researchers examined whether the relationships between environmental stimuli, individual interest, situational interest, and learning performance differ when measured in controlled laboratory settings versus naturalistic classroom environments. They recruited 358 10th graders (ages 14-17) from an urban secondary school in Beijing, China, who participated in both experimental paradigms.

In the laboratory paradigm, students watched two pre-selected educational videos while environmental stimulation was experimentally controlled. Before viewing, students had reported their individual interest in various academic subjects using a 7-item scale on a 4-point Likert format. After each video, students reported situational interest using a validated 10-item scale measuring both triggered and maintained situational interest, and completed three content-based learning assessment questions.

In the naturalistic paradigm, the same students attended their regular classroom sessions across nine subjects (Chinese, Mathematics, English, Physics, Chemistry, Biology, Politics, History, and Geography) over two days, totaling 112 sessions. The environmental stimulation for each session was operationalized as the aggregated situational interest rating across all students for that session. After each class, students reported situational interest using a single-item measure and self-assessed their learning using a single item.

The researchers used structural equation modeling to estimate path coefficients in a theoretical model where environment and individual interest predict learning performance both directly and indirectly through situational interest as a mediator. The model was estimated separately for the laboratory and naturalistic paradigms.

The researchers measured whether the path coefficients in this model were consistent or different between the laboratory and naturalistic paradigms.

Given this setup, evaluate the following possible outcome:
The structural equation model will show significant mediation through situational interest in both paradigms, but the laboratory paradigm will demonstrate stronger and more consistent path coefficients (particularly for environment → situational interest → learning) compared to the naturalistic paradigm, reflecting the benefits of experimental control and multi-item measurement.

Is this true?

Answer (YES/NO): NO